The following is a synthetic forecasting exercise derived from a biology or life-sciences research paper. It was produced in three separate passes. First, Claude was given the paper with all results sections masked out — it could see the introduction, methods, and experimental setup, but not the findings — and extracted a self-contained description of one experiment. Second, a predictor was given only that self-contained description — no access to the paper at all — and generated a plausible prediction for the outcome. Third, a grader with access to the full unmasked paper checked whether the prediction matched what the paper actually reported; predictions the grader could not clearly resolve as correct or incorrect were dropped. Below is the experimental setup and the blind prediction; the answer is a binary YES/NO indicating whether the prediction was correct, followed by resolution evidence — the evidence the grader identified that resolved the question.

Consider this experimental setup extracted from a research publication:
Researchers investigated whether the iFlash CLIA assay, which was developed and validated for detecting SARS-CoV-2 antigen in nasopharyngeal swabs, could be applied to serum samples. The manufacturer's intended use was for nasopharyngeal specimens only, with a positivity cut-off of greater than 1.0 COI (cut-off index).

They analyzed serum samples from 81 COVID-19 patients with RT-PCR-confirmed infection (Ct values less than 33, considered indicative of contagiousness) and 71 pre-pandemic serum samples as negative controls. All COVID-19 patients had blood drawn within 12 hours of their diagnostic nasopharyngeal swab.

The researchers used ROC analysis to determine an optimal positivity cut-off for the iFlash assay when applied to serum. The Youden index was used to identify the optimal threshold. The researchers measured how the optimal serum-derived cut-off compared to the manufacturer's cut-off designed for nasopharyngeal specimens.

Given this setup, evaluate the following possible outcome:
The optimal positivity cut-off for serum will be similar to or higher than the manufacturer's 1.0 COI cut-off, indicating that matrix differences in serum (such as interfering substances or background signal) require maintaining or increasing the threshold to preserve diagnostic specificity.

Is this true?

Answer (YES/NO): NO